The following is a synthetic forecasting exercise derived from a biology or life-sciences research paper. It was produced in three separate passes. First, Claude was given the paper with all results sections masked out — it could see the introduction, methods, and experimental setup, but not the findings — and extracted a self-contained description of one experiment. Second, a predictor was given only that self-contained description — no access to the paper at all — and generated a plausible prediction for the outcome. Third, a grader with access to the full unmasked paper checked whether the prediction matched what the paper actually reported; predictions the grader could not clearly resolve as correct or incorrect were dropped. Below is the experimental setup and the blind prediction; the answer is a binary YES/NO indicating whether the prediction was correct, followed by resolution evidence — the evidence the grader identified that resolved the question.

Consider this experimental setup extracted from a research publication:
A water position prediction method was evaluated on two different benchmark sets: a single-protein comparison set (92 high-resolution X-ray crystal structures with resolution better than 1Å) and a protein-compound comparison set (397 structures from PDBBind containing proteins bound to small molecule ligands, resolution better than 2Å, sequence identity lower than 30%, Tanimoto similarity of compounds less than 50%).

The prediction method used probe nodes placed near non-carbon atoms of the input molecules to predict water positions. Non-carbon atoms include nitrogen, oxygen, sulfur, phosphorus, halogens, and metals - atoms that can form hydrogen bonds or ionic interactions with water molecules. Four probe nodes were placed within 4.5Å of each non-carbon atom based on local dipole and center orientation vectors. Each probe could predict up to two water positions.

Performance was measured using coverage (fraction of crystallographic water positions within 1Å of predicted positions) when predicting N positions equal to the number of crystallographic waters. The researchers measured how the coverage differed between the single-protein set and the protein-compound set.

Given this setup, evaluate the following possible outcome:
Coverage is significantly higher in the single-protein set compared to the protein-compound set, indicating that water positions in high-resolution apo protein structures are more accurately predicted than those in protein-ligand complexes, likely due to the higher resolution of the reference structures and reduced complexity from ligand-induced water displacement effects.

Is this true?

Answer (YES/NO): NO